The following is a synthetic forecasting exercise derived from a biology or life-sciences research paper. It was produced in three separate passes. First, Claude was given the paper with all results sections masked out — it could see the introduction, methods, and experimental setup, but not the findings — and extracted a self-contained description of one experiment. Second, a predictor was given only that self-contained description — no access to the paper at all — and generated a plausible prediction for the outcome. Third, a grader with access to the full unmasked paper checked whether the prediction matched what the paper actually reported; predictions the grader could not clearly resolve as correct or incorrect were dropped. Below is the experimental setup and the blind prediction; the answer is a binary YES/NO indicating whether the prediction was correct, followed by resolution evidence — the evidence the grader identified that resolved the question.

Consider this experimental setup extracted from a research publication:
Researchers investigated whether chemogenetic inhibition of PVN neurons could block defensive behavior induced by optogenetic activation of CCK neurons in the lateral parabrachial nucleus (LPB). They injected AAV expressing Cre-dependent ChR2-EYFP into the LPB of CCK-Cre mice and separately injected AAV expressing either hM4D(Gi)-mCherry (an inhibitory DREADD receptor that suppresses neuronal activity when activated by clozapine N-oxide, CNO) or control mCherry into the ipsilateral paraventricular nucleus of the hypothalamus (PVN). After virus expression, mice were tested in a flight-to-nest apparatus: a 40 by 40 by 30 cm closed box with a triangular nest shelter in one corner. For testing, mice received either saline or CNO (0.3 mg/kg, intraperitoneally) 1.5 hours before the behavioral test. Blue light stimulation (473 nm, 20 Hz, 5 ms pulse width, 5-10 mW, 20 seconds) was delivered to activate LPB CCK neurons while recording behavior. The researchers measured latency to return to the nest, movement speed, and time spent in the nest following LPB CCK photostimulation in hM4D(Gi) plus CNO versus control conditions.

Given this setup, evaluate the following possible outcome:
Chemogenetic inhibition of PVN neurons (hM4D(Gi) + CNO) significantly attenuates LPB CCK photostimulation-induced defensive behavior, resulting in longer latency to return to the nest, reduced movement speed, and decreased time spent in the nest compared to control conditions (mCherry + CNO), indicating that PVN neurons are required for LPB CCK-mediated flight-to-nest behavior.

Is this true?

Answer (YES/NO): YES